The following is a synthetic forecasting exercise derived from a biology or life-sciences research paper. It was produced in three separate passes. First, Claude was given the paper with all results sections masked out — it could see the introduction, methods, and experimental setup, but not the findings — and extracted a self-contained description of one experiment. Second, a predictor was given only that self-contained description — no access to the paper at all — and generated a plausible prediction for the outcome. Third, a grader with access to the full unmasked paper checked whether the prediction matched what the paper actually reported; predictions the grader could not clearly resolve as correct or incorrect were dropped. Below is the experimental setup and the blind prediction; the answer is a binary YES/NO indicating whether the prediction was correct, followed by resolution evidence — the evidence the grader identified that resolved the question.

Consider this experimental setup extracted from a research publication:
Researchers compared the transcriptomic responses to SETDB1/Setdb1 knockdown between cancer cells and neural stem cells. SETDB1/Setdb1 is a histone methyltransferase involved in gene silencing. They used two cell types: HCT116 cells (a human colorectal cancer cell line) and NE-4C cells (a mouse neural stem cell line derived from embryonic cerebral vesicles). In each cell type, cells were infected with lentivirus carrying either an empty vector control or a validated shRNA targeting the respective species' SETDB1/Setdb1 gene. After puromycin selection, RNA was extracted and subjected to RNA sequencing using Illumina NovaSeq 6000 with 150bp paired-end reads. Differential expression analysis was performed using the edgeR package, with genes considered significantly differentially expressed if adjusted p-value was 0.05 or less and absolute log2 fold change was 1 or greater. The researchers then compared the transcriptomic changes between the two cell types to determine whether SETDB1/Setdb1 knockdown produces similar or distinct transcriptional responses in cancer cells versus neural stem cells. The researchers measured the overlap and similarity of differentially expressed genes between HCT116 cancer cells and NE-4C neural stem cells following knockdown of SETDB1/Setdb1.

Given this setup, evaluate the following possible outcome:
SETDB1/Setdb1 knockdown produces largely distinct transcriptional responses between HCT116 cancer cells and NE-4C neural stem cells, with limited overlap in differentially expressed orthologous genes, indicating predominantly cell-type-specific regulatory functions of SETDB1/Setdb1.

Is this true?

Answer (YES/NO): NO